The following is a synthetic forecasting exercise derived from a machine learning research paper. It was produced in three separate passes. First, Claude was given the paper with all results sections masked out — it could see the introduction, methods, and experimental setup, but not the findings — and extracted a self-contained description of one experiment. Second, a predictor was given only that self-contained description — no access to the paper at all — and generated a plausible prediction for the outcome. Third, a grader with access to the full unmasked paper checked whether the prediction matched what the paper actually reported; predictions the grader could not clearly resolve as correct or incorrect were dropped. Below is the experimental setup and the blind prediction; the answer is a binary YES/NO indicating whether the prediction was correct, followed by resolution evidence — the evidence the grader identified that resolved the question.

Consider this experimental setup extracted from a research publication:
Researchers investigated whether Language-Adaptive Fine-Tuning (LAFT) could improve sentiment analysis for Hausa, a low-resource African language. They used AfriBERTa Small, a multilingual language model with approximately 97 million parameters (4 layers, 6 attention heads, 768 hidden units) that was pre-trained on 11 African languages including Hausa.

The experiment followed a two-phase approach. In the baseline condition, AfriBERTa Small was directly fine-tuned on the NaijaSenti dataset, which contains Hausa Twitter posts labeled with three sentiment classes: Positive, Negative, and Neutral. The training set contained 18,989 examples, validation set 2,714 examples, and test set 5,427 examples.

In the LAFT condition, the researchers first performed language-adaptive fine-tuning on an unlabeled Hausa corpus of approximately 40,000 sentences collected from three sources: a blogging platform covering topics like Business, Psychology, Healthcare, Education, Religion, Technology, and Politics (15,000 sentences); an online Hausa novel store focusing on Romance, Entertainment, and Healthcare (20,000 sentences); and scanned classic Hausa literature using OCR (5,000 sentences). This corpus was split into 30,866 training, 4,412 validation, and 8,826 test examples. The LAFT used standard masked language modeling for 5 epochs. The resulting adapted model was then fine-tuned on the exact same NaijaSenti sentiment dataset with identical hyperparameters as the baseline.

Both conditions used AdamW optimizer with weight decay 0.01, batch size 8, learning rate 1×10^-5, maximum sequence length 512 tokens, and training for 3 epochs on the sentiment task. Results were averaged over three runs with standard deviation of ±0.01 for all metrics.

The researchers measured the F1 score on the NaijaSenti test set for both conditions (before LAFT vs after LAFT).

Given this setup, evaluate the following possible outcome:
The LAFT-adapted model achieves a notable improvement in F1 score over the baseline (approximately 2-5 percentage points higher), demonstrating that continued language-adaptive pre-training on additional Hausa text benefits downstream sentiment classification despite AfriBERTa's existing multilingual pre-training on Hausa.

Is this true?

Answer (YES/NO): NO